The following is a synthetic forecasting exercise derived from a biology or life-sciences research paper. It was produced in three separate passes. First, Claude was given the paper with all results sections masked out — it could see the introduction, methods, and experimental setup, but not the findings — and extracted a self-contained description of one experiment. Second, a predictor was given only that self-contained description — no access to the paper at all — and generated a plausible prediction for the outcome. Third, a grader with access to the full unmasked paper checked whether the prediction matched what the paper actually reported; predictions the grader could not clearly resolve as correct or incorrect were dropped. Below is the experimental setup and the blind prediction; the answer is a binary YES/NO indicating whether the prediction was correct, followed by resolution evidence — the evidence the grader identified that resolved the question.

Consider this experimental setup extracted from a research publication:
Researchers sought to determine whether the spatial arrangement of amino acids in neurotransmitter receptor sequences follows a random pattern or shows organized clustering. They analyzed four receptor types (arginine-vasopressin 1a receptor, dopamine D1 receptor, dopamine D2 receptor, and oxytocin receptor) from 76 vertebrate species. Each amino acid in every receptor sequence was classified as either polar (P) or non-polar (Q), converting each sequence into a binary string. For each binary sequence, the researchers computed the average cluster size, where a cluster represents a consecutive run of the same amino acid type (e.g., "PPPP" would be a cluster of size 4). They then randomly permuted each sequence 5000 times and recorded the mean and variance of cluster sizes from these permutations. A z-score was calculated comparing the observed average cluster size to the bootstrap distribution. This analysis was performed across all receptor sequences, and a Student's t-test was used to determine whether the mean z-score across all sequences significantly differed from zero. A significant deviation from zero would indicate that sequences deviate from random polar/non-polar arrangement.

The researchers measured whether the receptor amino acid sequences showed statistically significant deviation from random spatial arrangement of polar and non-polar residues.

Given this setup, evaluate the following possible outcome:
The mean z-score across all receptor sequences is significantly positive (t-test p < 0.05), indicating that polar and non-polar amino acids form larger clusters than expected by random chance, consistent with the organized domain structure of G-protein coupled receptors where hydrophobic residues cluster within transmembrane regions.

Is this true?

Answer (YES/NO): YES